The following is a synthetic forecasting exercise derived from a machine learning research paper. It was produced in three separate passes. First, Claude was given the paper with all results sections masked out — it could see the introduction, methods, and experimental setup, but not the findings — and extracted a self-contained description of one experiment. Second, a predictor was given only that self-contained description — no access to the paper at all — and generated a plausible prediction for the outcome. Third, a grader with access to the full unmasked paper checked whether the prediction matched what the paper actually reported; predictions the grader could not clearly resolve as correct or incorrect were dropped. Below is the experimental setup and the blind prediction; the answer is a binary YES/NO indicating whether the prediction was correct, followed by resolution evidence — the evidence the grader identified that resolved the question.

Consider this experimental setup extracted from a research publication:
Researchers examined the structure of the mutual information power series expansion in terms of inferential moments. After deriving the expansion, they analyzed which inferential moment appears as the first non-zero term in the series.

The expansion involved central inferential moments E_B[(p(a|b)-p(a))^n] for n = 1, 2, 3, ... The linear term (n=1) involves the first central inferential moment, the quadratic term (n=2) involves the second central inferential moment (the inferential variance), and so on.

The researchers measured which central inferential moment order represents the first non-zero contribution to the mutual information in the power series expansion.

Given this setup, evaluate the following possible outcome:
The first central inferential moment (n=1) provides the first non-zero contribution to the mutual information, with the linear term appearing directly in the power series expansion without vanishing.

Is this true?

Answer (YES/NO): NO